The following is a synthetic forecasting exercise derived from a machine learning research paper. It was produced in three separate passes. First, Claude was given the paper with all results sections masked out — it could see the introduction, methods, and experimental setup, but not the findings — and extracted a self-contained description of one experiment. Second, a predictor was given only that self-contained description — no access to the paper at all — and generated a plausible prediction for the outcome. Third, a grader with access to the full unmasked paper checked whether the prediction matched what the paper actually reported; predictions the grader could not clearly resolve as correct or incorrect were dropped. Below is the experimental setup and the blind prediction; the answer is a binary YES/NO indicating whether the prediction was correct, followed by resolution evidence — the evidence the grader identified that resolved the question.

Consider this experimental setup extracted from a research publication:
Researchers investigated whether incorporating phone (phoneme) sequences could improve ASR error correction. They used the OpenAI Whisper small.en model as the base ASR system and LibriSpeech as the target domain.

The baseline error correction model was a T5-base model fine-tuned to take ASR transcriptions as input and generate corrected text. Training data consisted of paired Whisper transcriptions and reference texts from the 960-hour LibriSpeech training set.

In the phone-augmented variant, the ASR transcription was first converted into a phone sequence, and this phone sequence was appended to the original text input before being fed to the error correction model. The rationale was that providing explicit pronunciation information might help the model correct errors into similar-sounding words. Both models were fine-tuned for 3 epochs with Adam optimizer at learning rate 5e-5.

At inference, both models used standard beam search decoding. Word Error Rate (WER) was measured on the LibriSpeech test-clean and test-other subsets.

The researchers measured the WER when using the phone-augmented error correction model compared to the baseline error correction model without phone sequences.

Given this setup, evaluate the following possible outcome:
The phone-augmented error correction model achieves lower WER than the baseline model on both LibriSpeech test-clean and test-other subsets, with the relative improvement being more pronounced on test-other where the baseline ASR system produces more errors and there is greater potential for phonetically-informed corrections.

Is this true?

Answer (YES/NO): NO